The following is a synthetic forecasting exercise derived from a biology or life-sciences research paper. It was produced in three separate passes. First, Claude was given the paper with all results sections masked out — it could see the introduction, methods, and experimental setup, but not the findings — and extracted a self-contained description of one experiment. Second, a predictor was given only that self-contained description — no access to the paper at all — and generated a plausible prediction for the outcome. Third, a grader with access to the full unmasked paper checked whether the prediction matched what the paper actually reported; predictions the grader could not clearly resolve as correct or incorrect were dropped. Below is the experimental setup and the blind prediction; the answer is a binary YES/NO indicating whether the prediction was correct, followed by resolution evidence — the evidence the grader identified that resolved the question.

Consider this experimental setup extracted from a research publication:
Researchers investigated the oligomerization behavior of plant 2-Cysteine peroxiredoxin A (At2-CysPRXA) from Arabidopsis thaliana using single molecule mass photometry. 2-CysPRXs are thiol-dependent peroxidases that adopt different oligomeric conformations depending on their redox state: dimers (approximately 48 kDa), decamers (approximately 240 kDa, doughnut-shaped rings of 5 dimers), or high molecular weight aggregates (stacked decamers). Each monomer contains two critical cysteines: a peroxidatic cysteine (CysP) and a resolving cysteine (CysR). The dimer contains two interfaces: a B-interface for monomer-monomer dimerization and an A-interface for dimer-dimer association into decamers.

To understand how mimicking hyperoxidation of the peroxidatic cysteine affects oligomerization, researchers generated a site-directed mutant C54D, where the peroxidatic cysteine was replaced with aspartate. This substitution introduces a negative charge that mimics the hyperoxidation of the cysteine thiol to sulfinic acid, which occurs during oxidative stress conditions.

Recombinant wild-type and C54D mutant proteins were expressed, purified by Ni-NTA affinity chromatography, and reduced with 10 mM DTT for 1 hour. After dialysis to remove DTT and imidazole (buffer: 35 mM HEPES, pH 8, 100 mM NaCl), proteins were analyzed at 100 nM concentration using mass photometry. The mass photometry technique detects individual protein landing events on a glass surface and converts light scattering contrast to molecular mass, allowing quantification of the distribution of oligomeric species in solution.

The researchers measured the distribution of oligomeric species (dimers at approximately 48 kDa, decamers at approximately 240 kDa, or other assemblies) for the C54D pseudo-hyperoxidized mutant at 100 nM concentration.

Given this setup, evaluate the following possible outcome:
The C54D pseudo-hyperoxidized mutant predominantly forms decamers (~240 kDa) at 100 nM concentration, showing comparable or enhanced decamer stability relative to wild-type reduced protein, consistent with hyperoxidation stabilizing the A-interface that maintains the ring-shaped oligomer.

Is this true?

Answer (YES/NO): YES